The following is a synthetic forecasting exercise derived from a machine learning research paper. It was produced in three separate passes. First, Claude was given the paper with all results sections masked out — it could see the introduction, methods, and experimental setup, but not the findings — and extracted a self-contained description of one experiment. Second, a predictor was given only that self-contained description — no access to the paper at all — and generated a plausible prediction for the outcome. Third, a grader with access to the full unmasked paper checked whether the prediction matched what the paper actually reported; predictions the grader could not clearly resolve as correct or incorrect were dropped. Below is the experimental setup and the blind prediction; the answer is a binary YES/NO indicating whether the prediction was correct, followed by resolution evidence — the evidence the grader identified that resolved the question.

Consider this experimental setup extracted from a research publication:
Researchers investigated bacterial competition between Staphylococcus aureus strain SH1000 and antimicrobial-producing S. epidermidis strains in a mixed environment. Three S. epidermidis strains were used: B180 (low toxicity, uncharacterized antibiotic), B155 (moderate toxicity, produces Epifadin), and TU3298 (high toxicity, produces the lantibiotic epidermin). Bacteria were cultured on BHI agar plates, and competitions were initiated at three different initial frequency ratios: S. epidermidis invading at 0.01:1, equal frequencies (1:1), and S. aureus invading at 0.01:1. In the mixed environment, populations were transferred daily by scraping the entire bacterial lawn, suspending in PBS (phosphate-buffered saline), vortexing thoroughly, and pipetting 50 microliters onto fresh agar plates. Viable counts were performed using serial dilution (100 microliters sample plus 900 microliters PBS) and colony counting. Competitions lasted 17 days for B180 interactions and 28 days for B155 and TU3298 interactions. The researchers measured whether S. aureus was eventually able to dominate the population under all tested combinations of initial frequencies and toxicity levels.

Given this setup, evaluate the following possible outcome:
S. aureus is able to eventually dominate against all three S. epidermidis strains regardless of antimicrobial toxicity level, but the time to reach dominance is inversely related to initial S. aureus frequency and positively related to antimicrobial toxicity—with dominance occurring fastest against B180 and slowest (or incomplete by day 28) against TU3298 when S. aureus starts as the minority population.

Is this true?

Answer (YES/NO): NO